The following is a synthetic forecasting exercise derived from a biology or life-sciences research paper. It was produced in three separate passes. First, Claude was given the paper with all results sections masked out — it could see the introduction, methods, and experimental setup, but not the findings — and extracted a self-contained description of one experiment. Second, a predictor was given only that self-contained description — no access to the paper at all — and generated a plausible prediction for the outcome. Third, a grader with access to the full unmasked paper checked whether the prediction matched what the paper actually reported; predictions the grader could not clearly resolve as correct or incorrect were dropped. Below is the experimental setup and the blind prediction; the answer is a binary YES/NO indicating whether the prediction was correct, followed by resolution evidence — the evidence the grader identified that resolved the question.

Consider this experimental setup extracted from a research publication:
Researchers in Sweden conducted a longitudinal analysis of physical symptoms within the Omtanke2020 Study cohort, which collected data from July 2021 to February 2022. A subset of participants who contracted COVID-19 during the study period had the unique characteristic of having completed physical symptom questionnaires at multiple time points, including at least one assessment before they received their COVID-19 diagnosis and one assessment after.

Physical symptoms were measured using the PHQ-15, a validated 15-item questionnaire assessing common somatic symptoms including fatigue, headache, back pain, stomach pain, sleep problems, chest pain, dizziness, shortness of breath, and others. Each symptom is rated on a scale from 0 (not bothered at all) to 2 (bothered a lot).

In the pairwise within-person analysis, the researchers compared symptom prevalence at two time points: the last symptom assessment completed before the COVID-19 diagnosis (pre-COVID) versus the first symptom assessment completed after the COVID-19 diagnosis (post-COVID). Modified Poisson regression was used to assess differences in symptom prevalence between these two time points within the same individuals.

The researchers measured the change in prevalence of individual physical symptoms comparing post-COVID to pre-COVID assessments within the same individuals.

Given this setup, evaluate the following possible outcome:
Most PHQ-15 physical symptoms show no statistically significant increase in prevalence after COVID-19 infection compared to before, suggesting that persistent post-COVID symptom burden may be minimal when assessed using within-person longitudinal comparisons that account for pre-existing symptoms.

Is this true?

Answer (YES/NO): NO